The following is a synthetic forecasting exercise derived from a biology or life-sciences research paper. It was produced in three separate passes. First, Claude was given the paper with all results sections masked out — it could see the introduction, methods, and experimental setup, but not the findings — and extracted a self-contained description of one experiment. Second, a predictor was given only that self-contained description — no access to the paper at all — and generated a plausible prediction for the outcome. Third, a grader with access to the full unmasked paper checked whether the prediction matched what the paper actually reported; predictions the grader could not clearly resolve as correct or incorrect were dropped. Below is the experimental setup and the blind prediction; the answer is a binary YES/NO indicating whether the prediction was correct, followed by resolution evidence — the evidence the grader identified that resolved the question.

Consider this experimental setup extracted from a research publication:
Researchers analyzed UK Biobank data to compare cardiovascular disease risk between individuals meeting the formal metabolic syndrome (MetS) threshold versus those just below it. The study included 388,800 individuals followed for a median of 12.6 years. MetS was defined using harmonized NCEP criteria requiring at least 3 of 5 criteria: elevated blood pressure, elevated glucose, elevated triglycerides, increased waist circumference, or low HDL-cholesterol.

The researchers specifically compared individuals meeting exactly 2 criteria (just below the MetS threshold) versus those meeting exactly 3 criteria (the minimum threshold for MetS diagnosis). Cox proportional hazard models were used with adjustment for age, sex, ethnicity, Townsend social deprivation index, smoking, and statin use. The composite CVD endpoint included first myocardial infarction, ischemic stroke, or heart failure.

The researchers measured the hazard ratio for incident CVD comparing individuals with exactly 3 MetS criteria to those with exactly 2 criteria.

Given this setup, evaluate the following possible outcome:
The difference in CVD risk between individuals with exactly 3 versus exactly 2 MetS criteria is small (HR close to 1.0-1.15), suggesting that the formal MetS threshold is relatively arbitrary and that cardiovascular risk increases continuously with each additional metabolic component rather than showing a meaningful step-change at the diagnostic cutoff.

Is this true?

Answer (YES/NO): NO